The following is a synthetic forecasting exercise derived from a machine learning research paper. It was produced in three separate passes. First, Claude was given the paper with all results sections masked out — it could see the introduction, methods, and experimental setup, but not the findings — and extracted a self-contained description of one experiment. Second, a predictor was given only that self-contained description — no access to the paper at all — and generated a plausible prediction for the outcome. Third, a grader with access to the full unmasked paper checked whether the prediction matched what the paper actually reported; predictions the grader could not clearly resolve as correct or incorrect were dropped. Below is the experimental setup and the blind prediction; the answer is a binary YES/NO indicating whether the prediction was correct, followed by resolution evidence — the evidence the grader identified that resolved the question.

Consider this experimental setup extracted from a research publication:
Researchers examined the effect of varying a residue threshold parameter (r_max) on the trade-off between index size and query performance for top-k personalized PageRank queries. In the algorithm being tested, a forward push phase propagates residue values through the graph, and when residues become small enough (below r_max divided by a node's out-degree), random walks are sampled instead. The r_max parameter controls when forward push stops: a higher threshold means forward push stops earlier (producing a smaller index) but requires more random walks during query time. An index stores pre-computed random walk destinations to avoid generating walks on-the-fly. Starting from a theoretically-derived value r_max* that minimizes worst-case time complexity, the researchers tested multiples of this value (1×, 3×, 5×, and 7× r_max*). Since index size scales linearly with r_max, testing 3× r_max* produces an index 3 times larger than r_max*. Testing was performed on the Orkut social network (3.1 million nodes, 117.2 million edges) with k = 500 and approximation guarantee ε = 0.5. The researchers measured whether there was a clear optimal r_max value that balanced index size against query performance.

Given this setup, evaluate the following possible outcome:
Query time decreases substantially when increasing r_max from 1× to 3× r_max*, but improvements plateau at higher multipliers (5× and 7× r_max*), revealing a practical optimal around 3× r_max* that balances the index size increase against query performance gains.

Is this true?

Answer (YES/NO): NO